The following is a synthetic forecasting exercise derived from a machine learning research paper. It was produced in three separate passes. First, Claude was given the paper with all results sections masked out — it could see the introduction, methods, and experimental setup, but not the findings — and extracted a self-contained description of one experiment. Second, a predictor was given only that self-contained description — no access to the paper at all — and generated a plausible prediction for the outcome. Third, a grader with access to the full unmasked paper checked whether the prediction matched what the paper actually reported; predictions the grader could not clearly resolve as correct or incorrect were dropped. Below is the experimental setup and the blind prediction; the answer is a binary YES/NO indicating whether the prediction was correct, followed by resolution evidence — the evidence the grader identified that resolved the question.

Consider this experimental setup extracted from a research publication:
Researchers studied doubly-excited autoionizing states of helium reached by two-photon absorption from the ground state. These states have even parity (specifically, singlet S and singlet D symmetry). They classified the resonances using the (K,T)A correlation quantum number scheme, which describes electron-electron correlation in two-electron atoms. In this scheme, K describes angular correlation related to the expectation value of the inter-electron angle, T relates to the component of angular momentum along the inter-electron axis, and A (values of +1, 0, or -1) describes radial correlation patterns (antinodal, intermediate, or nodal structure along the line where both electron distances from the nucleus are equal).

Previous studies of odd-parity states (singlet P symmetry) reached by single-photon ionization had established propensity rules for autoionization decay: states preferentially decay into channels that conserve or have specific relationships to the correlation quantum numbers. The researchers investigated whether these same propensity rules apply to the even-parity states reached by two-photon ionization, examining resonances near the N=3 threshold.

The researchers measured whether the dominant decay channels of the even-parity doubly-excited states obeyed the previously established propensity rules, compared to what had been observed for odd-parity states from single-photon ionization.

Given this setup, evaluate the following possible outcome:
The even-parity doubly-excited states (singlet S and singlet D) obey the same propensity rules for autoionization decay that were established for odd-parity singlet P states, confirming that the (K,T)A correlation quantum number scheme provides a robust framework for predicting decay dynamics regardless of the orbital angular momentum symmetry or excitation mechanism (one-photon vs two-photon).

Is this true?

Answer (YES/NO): NO